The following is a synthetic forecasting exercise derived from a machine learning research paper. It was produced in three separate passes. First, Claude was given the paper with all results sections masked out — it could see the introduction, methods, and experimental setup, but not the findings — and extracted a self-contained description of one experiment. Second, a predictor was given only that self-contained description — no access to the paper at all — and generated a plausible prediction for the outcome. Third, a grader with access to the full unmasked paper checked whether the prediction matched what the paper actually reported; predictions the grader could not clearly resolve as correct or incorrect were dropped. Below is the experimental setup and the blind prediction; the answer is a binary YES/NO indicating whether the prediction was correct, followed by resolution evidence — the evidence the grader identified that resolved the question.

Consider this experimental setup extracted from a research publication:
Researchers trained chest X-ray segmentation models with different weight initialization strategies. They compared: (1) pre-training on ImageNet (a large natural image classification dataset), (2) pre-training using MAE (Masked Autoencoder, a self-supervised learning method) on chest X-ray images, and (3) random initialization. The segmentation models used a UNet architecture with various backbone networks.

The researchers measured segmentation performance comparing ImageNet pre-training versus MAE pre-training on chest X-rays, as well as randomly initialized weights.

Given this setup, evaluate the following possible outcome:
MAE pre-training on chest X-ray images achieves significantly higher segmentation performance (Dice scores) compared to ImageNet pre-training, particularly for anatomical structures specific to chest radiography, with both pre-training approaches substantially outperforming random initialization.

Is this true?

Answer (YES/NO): NO